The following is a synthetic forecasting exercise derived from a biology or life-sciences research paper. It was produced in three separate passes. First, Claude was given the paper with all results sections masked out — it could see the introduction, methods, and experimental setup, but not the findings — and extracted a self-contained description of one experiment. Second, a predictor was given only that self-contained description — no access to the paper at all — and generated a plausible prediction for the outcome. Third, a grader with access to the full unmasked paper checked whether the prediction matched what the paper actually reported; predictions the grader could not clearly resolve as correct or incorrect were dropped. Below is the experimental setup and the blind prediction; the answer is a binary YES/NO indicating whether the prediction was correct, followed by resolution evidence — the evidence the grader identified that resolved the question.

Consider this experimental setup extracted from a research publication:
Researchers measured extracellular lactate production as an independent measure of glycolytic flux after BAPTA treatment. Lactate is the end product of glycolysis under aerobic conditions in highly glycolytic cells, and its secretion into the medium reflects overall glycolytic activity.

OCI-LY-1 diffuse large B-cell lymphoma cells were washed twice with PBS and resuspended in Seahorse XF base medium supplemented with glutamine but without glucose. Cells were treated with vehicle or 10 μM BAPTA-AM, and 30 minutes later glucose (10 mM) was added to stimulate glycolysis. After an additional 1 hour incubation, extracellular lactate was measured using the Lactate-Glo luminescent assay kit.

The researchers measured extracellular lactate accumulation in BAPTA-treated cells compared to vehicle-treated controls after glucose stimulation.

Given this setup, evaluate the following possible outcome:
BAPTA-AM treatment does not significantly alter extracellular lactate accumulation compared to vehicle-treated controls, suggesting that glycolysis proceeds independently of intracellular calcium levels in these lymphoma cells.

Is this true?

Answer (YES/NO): NO